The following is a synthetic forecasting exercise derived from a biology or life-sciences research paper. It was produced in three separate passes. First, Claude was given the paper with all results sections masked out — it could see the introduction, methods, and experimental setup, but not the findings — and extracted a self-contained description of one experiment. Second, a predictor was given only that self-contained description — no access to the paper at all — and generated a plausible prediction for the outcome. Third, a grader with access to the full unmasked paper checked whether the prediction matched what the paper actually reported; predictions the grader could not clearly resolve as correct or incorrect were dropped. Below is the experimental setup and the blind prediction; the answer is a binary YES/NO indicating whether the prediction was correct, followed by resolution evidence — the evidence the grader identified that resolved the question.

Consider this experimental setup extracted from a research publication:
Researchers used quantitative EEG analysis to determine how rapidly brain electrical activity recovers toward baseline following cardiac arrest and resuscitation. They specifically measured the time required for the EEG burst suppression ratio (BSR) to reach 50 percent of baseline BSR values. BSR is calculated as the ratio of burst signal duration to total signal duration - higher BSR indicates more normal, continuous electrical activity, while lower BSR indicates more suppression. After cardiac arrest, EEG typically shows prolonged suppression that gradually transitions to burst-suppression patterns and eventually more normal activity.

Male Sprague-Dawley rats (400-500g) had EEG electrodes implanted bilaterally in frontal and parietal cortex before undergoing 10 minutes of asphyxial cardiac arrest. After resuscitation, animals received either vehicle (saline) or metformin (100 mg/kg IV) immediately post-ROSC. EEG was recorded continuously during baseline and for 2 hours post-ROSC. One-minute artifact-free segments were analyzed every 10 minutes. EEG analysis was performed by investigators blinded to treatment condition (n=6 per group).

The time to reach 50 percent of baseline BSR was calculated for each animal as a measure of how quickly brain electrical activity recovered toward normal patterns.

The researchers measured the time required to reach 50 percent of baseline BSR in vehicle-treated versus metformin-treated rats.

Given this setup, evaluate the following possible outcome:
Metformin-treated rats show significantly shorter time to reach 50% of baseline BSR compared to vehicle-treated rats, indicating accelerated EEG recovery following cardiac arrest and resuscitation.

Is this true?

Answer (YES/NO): YES